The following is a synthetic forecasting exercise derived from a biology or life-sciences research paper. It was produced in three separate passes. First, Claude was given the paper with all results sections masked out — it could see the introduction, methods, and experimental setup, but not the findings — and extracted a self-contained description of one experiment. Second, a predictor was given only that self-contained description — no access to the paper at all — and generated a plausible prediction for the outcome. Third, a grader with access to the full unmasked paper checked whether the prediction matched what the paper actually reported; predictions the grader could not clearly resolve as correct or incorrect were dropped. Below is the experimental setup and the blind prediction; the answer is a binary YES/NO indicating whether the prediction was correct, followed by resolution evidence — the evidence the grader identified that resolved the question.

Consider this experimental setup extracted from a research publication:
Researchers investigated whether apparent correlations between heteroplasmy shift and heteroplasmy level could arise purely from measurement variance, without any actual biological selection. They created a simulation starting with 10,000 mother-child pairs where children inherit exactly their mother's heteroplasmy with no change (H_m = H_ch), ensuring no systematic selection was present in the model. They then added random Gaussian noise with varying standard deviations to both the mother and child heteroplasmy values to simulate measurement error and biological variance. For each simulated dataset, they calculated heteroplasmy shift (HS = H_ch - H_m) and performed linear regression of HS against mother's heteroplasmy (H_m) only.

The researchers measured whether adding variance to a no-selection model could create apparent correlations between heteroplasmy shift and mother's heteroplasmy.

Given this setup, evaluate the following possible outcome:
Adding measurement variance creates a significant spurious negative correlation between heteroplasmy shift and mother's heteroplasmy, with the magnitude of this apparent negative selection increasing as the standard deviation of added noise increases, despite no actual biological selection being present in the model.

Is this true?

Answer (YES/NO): YES